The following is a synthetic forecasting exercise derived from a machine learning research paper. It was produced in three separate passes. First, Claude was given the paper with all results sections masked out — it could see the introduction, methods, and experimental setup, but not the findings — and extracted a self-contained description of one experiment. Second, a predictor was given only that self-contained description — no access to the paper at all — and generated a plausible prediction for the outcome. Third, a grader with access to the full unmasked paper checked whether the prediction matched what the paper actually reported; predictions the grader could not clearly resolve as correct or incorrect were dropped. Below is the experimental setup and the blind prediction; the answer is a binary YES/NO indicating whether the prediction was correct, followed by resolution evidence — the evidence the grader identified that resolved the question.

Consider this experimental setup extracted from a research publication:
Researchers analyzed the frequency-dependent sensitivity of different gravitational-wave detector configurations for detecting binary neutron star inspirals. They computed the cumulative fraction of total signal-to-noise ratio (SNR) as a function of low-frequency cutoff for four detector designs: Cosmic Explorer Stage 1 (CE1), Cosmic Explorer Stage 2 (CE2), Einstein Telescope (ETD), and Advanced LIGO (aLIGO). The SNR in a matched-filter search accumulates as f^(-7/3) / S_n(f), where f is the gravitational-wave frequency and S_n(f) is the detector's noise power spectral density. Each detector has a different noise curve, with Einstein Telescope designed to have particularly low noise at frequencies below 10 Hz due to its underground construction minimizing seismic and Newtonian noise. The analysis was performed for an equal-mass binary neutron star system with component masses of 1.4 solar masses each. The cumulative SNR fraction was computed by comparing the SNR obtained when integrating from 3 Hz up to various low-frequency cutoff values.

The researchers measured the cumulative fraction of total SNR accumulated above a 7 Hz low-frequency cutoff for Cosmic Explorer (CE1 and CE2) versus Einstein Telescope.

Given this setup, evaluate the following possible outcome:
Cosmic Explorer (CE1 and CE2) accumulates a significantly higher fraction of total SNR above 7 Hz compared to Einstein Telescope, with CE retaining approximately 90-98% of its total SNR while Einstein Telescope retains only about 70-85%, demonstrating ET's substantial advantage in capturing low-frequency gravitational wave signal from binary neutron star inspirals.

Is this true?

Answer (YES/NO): NO